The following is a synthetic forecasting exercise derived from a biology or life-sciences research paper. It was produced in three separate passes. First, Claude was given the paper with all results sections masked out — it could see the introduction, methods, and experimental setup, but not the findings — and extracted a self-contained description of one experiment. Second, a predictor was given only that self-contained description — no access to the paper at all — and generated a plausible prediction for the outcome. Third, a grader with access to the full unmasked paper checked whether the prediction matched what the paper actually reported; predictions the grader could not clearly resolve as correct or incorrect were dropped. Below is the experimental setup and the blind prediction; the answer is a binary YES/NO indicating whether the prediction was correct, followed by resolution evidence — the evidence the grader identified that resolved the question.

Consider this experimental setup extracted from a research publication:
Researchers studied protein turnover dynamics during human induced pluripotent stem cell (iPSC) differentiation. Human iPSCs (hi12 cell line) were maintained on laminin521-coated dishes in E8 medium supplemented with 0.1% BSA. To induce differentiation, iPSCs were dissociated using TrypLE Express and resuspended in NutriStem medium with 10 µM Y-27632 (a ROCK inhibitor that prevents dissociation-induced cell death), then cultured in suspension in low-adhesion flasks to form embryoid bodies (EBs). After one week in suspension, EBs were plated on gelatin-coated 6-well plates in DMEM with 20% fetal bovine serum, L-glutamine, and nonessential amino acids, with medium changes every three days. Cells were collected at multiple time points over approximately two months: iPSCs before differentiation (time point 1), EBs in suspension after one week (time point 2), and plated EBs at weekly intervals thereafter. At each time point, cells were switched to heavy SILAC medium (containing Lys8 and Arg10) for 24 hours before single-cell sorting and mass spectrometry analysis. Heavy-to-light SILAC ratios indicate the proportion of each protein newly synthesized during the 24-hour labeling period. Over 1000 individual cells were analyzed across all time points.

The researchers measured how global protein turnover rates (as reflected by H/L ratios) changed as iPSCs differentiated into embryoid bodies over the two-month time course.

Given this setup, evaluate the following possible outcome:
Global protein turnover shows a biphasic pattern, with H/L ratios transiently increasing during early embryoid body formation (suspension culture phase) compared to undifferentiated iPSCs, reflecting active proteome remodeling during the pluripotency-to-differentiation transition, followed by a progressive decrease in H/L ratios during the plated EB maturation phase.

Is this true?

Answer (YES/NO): NO